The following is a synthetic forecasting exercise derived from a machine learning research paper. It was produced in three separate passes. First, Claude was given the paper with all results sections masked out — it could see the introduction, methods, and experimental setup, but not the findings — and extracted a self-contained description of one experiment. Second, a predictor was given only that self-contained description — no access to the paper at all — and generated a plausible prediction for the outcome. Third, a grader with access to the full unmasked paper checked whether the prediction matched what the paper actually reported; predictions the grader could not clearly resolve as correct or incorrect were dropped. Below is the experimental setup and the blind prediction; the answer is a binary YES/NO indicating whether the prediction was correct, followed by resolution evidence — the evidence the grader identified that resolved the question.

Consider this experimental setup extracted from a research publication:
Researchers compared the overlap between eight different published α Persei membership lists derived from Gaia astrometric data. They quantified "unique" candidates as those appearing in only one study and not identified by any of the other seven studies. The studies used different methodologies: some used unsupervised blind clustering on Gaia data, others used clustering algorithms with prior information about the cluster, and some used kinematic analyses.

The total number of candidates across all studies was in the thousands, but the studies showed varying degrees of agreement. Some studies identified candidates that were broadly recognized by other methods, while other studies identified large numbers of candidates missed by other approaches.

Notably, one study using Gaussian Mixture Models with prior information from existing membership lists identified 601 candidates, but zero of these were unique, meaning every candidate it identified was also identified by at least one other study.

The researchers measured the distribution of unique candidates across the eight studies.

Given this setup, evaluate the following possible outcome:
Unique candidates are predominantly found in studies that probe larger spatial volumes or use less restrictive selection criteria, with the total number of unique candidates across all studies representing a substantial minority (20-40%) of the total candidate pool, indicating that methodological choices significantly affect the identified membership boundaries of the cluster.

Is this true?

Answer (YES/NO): NO